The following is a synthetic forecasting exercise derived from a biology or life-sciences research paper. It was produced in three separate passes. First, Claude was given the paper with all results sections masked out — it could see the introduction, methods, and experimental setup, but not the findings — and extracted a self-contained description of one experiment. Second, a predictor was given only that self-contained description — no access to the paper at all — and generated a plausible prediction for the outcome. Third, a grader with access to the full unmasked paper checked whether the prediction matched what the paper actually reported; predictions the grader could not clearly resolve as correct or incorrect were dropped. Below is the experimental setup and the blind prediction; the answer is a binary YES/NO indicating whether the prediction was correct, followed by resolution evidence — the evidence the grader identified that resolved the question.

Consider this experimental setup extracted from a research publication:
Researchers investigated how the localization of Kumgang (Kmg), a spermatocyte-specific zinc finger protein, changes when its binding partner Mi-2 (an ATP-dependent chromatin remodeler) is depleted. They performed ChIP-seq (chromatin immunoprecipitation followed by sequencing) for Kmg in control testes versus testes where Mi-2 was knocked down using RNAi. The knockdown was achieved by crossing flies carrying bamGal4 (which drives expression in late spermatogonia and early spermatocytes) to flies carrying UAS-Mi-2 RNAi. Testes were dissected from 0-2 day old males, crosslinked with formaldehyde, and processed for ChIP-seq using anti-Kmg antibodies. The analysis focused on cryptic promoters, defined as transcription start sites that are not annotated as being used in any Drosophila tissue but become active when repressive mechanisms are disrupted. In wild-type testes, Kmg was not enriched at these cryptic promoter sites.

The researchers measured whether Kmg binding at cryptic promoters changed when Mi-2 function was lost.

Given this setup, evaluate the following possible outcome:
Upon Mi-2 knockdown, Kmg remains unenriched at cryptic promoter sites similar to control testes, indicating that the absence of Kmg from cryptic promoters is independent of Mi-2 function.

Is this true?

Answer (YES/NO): NO